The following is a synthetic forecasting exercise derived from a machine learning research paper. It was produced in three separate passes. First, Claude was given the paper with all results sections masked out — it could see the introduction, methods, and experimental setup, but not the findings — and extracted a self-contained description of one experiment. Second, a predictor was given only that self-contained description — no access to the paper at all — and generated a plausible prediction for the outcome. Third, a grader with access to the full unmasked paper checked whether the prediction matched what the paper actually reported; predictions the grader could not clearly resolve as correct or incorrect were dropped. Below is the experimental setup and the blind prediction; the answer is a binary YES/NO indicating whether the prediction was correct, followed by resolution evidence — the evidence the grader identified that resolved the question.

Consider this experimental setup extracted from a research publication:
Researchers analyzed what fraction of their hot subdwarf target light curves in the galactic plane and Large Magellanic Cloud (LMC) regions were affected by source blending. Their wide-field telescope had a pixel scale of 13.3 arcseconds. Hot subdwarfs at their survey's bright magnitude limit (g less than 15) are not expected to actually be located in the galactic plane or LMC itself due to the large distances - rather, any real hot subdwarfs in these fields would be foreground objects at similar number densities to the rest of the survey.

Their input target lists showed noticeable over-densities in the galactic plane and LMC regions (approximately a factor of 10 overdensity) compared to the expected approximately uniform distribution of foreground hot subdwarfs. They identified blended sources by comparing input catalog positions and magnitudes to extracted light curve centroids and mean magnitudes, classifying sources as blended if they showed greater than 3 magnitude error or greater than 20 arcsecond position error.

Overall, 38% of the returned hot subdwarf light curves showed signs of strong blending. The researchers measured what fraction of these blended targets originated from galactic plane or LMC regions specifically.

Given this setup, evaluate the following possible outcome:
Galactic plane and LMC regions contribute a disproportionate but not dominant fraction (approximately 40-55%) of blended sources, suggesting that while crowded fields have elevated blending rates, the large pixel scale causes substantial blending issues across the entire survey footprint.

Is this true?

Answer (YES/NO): NO